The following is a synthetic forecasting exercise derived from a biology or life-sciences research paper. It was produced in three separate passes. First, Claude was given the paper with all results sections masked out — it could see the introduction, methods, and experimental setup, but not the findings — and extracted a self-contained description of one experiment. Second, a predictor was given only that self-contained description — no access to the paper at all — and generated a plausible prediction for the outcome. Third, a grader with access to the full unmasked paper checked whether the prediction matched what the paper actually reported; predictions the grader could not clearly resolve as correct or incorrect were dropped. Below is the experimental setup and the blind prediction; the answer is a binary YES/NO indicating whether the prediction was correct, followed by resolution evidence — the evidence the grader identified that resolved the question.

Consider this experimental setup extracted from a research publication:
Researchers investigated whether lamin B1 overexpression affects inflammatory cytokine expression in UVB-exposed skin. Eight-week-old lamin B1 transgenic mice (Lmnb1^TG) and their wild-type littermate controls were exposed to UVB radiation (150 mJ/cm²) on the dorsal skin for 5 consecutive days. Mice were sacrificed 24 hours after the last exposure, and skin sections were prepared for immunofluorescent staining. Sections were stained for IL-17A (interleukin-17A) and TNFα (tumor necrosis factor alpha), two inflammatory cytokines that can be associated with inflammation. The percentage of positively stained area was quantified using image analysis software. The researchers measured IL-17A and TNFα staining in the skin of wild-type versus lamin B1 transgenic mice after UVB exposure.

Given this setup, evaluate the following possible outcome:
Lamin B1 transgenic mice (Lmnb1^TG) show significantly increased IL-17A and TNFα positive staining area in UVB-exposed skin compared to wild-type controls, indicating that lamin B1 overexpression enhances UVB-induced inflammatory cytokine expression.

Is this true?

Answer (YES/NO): NO